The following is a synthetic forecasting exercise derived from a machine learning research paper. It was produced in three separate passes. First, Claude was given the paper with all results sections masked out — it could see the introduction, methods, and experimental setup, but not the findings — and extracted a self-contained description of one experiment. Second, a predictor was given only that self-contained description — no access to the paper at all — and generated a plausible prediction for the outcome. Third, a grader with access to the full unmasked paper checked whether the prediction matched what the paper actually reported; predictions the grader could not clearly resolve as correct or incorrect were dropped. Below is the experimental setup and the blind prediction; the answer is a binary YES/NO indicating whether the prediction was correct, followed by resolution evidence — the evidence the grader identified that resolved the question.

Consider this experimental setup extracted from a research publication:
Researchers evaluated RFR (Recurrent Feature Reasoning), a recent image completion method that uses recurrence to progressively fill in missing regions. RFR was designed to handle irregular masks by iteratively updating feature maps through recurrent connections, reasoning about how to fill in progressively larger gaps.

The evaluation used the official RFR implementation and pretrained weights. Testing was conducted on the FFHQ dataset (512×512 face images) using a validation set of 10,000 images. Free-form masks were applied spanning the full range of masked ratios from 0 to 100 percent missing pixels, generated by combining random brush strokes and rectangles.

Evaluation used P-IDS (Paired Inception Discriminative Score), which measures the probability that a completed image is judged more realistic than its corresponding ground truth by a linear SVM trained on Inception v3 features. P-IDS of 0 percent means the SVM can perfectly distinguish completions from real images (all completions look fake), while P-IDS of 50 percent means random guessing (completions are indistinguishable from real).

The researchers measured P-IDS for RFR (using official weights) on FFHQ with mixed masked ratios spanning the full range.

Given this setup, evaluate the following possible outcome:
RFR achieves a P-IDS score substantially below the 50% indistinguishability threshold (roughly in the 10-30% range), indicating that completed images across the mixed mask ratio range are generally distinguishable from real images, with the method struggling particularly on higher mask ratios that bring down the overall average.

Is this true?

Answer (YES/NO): NO